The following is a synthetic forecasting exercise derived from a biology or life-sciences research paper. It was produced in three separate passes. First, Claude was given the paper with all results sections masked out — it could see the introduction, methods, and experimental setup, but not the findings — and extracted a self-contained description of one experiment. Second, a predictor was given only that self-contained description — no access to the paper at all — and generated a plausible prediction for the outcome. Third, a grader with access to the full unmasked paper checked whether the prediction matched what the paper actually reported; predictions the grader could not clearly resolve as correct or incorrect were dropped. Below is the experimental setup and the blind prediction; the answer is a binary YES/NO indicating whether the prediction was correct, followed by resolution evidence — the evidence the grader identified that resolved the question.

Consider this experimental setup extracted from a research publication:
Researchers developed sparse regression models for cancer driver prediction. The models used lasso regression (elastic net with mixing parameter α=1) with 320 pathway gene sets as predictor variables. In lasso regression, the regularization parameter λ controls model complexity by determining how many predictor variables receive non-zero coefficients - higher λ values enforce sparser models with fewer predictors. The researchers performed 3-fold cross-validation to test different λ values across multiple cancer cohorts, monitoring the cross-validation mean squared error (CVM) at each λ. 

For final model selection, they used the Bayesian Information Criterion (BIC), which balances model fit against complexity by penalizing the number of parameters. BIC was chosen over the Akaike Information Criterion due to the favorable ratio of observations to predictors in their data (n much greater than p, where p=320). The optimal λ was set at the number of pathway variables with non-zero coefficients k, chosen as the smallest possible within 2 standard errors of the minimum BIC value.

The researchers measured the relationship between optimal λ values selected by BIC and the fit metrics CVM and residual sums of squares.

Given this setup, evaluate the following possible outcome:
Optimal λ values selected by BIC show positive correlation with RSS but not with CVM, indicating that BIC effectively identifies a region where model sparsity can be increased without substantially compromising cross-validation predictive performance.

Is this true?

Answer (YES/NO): NO